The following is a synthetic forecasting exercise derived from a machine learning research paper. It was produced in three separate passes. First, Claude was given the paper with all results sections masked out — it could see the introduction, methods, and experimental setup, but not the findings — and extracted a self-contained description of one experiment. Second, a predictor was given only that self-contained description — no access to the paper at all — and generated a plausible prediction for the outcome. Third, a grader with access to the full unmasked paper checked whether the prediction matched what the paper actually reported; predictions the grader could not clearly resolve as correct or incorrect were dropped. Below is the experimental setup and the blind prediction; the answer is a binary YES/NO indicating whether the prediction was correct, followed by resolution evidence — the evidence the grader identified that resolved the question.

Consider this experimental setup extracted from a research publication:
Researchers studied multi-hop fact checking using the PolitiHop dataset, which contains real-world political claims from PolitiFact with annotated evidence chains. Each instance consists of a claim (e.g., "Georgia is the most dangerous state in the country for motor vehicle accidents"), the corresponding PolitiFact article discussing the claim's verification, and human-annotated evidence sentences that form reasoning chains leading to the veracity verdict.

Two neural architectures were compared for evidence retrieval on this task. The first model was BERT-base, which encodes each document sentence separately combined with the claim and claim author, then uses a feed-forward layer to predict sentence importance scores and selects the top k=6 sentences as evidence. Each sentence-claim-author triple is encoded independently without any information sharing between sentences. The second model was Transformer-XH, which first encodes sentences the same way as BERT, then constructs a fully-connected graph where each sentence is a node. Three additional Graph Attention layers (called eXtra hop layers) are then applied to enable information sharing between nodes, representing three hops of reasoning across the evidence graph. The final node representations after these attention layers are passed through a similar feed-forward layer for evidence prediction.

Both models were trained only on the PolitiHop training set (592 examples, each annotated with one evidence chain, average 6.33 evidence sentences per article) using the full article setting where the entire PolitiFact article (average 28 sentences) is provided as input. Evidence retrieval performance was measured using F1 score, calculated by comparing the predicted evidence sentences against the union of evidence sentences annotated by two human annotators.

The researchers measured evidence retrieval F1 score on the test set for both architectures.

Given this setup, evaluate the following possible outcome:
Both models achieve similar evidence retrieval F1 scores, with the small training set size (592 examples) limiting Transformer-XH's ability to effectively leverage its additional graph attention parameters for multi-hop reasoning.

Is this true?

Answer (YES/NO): YES